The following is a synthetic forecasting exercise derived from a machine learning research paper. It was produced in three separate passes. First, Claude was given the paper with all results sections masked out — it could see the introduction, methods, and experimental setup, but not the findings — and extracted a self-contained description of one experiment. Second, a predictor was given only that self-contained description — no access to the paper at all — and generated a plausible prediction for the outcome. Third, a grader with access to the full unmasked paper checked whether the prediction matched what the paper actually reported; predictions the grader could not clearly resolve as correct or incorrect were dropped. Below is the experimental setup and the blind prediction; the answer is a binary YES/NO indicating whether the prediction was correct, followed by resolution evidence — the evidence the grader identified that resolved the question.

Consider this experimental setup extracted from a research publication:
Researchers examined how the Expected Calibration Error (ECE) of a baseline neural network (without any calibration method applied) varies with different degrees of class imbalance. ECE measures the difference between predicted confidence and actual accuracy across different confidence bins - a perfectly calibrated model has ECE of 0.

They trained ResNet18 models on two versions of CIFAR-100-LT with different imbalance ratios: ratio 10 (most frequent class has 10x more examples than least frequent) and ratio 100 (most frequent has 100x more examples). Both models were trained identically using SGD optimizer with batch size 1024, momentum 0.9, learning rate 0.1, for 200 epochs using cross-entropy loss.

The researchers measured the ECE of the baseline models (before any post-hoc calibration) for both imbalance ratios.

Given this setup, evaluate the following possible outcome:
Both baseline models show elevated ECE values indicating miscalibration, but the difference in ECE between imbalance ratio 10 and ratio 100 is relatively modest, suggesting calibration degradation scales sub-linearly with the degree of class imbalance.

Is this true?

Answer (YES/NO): NO